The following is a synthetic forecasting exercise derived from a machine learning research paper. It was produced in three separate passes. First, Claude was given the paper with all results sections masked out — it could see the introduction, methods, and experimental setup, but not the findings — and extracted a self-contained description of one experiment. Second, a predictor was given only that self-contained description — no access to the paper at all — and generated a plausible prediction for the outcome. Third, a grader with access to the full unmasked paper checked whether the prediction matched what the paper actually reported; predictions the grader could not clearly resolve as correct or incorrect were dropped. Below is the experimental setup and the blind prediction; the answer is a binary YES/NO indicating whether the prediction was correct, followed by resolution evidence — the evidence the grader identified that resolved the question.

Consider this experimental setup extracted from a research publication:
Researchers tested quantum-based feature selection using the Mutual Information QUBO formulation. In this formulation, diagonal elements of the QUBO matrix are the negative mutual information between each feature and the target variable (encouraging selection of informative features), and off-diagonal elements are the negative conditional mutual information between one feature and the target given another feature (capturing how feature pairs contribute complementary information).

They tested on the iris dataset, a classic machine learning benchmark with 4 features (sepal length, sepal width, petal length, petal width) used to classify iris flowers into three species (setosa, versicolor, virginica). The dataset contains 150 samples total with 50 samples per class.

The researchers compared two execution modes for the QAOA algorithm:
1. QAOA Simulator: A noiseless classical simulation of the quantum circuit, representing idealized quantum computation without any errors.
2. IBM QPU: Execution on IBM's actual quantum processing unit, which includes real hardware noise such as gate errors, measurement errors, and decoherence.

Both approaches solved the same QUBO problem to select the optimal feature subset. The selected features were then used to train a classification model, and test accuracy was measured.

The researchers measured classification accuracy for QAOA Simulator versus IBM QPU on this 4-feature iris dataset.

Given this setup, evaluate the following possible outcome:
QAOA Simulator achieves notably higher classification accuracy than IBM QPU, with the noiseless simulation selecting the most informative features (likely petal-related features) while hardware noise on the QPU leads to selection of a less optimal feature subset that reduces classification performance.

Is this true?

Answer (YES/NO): NO